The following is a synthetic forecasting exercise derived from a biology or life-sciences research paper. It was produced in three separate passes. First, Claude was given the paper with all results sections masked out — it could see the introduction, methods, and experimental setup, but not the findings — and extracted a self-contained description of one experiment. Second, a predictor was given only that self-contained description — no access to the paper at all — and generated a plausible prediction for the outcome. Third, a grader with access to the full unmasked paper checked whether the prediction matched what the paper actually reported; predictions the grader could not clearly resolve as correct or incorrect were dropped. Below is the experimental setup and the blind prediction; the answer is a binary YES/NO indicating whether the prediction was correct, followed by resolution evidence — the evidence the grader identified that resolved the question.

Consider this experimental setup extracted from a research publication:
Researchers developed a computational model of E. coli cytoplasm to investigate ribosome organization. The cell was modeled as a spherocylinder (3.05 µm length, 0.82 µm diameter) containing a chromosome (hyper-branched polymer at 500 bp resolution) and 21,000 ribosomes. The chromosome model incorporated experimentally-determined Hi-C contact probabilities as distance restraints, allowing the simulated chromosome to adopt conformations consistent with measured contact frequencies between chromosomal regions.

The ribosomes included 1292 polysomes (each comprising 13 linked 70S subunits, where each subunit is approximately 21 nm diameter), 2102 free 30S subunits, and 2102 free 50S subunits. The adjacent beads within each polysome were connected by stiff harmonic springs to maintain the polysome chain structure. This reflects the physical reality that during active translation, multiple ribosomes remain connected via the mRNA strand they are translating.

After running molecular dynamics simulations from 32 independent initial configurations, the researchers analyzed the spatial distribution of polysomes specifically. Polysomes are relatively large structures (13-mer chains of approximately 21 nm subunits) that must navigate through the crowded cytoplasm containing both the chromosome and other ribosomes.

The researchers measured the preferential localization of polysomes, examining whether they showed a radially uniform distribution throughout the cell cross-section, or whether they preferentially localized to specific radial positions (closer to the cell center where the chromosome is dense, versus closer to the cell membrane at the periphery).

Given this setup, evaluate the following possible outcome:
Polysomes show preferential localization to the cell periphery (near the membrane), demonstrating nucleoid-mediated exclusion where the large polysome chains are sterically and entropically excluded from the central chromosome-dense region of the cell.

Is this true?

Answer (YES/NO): NO